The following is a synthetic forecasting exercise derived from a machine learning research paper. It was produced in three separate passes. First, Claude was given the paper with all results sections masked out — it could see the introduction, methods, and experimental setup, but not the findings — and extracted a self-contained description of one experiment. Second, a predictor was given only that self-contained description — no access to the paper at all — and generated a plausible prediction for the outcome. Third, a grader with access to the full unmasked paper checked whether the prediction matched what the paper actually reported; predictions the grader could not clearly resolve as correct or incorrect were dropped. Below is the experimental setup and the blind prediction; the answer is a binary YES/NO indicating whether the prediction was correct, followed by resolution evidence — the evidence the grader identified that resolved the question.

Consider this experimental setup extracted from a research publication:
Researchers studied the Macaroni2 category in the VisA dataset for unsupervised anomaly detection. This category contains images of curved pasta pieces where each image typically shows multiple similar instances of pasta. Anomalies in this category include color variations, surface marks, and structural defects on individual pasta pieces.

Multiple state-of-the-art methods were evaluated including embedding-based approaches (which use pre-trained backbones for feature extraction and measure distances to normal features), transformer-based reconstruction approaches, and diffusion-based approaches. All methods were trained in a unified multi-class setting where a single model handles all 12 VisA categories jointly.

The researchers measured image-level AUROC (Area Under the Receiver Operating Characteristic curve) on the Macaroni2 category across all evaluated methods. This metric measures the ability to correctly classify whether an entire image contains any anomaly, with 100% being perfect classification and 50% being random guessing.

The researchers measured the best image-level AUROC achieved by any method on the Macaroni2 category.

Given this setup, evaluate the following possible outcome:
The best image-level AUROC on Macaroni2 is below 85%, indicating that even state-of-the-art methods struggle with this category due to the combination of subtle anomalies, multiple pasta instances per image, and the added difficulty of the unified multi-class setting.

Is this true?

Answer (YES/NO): NO